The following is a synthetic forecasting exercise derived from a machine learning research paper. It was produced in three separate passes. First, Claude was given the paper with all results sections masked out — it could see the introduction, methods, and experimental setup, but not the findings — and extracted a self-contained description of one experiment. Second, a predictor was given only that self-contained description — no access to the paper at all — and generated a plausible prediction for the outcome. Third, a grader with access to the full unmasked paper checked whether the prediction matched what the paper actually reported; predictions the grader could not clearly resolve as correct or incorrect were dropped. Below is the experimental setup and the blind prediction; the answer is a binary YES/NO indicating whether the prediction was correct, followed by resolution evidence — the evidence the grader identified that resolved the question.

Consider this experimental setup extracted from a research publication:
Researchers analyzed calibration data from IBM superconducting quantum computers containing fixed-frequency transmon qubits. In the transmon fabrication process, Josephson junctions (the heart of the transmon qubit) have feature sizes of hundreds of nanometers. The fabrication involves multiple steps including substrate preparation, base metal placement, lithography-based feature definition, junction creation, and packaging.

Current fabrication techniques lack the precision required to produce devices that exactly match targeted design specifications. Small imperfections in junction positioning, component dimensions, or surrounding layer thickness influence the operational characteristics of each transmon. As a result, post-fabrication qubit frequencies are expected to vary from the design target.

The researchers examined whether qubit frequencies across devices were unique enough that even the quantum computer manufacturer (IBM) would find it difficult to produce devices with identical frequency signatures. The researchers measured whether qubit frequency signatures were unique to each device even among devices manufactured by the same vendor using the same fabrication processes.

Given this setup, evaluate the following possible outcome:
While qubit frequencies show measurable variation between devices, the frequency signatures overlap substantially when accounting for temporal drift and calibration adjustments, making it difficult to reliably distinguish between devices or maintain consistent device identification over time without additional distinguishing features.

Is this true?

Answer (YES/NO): NO